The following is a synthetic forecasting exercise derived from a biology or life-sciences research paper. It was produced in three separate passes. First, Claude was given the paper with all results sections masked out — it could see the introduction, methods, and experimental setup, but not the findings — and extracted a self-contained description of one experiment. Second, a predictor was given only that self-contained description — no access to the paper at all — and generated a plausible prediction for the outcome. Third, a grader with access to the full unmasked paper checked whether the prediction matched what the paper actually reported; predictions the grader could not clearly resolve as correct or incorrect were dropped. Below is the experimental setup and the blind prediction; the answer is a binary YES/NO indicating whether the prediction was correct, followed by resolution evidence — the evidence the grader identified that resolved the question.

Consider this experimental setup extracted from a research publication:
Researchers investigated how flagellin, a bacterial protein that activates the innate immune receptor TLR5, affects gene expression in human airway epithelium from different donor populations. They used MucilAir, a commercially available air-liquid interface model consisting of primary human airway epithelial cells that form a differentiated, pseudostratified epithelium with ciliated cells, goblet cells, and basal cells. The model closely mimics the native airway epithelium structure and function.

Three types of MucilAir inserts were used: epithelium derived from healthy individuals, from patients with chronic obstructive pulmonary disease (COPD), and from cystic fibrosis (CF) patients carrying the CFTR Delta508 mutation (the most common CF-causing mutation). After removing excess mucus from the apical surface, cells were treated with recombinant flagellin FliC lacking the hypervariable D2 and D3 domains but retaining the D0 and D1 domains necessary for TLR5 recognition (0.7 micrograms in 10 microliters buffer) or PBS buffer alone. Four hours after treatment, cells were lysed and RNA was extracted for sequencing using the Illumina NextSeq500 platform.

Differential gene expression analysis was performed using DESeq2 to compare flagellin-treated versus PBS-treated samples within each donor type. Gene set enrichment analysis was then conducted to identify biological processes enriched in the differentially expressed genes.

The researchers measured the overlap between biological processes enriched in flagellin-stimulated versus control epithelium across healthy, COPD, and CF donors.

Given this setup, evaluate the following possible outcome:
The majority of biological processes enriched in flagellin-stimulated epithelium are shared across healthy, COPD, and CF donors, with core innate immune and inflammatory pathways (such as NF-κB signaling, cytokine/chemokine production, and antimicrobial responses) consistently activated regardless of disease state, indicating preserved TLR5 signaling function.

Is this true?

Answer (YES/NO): YES